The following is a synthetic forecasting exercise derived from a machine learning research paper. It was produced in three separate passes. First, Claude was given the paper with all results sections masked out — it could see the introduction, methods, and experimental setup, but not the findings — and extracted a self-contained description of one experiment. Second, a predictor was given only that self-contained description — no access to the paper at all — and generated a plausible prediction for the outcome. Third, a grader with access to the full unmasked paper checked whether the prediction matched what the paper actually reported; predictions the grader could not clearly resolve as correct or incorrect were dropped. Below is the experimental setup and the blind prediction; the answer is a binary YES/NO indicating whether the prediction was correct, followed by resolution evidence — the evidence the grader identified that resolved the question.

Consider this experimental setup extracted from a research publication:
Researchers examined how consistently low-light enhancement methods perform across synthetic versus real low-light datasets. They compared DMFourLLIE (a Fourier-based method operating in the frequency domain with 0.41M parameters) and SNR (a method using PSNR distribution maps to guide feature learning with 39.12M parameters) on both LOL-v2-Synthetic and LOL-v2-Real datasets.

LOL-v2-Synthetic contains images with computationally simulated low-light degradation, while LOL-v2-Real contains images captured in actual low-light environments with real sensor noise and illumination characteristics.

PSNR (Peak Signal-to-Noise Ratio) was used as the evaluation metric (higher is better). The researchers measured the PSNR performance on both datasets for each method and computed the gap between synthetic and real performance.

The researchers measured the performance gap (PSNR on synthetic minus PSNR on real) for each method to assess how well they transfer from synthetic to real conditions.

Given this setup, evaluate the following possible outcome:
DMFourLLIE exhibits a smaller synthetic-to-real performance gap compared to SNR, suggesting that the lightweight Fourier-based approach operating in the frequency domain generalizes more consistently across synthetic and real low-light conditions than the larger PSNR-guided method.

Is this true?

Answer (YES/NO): NO